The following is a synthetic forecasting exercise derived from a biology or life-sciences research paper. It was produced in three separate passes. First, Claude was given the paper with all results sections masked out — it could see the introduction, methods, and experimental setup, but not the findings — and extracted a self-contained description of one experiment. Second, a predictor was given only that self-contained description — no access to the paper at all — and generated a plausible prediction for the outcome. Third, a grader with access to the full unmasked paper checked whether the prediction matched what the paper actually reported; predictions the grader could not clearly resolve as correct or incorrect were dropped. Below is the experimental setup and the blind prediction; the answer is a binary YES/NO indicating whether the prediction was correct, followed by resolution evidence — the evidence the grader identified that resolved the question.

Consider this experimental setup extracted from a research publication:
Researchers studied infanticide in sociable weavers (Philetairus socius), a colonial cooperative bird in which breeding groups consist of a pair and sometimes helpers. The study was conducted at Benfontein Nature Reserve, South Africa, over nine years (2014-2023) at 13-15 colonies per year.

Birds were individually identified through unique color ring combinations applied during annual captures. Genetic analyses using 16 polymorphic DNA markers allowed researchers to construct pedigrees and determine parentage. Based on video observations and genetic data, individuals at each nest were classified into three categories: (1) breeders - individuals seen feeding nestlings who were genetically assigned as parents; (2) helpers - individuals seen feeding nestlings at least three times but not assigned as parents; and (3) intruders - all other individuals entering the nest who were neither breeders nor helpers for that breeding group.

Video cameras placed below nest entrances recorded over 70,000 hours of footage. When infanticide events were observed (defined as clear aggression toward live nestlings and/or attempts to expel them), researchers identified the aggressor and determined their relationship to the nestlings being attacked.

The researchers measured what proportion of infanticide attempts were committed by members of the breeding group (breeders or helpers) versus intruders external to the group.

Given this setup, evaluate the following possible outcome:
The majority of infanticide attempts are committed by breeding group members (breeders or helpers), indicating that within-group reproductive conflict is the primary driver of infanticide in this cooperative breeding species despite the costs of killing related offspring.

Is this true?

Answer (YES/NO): NO